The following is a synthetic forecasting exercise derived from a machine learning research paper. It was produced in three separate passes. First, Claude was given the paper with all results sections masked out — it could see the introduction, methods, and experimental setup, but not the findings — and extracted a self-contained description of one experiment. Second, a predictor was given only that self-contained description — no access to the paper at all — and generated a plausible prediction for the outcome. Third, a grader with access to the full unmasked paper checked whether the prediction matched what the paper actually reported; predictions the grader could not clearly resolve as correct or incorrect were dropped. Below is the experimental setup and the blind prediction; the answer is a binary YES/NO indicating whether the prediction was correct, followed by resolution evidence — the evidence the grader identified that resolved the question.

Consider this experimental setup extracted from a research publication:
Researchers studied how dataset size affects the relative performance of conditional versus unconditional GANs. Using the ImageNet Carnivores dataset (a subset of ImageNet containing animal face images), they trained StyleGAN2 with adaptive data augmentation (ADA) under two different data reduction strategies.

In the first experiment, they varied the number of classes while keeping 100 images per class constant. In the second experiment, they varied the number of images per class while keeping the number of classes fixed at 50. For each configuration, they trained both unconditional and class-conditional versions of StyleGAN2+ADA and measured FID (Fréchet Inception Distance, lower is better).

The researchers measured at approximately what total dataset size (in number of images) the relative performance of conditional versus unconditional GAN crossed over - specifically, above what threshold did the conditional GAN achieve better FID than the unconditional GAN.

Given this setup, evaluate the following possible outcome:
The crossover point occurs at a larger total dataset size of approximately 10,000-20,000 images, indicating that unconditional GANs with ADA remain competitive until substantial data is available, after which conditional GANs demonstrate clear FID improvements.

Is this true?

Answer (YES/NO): NO